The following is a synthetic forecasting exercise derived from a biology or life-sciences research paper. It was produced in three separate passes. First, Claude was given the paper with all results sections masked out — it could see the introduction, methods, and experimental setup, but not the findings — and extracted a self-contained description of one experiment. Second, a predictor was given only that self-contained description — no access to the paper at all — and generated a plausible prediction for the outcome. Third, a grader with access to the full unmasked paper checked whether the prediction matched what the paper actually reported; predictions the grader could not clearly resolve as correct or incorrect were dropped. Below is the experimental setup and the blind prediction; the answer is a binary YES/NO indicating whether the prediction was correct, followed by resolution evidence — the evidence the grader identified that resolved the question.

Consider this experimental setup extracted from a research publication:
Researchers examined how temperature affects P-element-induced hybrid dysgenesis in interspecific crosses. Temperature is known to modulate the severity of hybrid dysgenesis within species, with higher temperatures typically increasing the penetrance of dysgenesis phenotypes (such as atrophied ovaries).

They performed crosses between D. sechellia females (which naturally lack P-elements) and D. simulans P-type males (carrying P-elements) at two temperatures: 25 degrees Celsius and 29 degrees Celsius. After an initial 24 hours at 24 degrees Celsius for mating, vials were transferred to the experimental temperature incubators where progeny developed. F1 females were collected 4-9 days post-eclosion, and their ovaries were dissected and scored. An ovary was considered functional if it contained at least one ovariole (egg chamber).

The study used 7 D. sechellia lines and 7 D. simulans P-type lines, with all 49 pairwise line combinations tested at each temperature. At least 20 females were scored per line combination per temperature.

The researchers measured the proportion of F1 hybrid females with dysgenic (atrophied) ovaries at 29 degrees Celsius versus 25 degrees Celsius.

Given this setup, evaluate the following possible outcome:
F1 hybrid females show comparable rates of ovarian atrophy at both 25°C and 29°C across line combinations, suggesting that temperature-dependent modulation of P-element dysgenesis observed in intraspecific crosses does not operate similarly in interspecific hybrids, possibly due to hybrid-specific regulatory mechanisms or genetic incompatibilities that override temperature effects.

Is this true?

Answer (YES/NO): NO